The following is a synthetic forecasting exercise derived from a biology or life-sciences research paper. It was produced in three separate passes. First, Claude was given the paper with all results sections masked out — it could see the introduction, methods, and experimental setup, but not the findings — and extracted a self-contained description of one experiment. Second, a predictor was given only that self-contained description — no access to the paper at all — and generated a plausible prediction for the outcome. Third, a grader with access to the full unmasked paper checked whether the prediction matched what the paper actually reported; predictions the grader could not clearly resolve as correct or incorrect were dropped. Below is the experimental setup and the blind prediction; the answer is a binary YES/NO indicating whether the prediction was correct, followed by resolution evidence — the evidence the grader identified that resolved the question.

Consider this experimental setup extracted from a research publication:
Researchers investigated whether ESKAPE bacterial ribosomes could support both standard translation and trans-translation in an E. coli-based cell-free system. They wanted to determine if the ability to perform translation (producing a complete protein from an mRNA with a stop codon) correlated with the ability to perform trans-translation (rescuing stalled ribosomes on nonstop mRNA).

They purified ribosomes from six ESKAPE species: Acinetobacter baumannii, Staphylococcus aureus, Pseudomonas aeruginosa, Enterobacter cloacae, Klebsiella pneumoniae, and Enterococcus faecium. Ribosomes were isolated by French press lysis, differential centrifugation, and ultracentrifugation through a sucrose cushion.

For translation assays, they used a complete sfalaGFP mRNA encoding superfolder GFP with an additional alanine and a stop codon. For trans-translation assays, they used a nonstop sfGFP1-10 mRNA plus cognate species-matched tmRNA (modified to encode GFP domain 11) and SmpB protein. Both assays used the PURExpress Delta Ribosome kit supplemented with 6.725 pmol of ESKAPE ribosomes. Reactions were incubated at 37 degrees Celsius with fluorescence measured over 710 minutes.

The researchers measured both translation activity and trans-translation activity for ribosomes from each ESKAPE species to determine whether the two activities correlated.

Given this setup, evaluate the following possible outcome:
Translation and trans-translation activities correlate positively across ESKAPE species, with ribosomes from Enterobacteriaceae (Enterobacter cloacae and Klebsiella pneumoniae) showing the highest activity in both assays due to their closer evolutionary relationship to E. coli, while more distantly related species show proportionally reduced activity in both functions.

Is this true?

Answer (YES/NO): NO